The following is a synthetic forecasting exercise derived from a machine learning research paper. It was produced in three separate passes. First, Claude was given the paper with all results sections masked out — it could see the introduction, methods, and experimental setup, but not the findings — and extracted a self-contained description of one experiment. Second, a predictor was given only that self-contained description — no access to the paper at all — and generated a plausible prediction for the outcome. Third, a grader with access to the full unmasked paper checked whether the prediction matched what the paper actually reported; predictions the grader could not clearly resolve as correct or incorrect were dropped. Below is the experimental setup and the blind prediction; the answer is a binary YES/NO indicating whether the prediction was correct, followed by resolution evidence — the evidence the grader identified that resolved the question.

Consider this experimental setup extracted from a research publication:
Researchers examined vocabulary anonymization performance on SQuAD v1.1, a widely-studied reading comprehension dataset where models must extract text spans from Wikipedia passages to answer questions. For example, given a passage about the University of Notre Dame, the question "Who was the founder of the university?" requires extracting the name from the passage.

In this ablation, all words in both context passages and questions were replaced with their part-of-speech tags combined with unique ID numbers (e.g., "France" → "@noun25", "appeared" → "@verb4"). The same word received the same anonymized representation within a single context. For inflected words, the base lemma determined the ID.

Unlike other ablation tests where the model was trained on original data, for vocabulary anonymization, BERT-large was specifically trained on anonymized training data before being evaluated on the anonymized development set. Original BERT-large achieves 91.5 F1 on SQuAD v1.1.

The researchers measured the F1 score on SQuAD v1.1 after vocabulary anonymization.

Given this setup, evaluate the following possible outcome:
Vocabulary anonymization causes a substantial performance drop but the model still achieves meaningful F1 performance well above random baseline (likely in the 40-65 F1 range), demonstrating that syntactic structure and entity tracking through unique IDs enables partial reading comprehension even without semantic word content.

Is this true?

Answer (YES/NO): YES